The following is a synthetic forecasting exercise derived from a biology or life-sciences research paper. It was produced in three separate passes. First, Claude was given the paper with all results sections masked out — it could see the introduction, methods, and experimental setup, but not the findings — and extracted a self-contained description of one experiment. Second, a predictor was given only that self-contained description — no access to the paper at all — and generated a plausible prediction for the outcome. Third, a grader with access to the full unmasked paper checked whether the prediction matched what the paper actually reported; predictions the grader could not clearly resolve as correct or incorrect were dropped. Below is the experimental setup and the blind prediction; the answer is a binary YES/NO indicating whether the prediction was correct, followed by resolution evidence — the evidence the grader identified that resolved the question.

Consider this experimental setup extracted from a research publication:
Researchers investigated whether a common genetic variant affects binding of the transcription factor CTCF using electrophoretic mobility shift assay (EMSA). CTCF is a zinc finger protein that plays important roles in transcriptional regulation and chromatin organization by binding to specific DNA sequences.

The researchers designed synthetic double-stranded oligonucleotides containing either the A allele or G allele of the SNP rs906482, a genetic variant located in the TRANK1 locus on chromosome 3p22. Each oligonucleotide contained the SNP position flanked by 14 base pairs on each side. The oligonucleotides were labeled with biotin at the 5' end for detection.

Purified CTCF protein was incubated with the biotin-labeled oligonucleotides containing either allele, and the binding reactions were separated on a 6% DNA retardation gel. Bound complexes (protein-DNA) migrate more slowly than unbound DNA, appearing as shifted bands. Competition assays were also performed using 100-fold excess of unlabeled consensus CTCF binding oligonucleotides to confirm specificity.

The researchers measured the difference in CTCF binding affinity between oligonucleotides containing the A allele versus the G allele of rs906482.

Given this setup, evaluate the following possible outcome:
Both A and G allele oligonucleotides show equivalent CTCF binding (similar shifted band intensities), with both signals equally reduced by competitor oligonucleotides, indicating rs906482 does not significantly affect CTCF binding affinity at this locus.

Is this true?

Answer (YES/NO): NO